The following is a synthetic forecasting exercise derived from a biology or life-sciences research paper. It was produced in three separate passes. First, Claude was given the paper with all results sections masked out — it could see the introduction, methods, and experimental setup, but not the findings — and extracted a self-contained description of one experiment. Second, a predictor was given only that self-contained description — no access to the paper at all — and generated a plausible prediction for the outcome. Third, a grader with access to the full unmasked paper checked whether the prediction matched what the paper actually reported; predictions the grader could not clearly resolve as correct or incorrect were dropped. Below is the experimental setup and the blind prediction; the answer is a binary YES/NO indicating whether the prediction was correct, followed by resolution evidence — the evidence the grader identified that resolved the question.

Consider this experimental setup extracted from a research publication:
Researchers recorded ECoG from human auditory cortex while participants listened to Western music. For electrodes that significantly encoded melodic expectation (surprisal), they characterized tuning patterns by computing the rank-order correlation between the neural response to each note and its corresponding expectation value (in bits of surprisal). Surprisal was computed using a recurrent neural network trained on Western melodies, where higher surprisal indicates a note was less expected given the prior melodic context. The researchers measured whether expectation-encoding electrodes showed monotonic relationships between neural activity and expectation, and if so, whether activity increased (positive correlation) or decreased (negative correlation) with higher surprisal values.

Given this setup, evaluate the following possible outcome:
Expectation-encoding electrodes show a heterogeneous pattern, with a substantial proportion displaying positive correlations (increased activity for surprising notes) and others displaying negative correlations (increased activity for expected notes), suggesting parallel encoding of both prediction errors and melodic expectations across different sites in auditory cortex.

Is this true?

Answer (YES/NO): NO